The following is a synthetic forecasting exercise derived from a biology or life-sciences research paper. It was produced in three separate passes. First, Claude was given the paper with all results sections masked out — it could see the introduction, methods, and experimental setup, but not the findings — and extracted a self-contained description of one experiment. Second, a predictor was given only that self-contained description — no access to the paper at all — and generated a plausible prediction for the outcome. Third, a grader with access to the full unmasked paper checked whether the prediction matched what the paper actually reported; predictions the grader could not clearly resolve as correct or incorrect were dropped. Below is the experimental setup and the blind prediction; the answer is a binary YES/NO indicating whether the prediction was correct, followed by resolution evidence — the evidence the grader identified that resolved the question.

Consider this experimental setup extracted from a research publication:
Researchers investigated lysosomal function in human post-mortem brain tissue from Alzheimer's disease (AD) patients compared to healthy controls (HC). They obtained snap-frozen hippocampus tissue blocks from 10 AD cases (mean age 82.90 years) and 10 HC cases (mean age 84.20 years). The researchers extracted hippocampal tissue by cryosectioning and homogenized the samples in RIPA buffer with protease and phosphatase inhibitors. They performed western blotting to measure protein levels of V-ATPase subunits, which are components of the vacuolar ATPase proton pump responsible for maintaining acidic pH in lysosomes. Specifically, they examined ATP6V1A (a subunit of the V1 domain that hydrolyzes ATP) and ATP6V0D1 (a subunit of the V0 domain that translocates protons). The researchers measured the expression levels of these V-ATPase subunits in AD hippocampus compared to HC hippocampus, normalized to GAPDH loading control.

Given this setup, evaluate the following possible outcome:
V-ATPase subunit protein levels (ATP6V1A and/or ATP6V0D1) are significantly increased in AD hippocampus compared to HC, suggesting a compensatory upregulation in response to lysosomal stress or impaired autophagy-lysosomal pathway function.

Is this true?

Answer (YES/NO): NO